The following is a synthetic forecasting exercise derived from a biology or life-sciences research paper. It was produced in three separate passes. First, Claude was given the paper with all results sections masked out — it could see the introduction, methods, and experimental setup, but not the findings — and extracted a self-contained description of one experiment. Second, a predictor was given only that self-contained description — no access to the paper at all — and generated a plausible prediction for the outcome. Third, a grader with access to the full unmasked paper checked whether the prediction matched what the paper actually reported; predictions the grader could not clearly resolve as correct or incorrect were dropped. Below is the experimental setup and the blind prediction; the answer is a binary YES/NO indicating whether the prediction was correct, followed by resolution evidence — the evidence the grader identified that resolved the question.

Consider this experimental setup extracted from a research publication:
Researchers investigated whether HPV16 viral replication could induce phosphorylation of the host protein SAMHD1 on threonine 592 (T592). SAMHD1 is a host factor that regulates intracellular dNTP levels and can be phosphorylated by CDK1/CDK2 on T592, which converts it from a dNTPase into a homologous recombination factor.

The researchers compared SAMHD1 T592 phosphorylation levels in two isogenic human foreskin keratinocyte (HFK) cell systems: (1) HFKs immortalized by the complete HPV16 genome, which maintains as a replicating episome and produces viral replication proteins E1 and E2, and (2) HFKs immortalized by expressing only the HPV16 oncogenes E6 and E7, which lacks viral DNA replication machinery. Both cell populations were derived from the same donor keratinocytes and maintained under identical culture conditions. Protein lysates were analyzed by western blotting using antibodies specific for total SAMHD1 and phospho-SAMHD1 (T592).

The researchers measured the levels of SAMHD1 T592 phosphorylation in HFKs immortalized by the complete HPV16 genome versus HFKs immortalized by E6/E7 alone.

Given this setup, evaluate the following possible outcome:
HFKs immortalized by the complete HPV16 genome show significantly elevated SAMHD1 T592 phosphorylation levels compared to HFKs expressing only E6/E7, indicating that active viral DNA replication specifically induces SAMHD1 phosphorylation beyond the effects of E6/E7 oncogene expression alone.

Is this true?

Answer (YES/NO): YES